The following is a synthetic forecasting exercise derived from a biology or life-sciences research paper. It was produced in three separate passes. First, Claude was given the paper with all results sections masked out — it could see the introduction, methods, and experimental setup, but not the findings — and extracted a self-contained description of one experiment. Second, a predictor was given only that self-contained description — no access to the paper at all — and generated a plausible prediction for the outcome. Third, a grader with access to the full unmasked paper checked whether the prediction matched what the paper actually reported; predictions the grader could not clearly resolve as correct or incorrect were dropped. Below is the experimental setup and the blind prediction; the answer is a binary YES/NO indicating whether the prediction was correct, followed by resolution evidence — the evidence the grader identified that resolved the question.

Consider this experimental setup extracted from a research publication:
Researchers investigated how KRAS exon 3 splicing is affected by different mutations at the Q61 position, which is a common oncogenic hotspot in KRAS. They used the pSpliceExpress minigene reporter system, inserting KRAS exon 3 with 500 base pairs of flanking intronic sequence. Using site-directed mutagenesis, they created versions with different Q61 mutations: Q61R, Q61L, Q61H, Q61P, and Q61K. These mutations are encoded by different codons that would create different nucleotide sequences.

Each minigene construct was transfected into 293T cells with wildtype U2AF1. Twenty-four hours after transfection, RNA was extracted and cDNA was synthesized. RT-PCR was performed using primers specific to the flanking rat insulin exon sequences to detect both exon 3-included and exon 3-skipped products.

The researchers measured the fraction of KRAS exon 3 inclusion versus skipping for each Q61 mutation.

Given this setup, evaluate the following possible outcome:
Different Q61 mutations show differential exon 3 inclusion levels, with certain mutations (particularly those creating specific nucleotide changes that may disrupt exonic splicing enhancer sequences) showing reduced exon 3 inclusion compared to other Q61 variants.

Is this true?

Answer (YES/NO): YES